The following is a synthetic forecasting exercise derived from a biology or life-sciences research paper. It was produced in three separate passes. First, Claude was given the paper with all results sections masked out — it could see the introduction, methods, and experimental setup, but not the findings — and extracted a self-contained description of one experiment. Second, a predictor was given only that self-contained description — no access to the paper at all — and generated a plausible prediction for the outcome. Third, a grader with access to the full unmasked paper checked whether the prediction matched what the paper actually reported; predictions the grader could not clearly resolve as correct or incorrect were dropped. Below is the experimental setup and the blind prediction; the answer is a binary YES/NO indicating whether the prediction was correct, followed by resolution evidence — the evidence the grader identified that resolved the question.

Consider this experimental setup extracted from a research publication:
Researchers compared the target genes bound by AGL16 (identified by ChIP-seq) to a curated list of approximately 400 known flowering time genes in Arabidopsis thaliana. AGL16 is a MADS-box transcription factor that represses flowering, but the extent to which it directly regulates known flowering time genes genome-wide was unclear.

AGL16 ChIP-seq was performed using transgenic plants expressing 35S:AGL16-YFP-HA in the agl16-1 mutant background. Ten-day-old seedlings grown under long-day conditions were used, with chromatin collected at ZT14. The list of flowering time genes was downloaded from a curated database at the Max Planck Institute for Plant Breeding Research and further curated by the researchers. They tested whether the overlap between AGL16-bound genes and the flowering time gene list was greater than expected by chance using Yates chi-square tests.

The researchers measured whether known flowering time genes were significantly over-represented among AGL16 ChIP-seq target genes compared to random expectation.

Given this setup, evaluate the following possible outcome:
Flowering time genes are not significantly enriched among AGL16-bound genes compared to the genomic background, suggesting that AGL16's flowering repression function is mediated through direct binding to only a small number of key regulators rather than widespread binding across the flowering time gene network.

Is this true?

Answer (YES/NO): NO